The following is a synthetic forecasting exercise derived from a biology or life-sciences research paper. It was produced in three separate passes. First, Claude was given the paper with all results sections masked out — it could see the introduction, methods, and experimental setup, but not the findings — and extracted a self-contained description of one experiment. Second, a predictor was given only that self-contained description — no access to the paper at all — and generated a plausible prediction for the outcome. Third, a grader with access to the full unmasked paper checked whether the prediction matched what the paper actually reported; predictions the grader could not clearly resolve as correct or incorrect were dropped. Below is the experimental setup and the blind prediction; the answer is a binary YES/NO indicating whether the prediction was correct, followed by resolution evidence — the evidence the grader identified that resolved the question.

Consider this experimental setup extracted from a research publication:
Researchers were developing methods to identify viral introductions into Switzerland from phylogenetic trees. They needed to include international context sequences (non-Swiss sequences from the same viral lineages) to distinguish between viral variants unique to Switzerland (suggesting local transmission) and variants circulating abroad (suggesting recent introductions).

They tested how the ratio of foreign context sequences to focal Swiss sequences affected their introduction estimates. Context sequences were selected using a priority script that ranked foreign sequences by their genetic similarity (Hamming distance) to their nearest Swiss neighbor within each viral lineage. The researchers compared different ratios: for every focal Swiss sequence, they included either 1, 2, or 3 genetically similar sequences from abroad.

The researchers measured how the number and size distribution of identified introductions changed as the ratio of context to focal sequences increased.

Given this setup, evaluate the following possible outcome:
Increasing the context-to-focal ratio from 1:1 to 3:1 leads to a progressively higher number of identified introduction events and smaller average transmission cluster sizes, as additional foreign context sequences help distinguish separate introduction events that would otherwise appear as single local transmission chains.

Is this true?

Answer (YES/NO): YES